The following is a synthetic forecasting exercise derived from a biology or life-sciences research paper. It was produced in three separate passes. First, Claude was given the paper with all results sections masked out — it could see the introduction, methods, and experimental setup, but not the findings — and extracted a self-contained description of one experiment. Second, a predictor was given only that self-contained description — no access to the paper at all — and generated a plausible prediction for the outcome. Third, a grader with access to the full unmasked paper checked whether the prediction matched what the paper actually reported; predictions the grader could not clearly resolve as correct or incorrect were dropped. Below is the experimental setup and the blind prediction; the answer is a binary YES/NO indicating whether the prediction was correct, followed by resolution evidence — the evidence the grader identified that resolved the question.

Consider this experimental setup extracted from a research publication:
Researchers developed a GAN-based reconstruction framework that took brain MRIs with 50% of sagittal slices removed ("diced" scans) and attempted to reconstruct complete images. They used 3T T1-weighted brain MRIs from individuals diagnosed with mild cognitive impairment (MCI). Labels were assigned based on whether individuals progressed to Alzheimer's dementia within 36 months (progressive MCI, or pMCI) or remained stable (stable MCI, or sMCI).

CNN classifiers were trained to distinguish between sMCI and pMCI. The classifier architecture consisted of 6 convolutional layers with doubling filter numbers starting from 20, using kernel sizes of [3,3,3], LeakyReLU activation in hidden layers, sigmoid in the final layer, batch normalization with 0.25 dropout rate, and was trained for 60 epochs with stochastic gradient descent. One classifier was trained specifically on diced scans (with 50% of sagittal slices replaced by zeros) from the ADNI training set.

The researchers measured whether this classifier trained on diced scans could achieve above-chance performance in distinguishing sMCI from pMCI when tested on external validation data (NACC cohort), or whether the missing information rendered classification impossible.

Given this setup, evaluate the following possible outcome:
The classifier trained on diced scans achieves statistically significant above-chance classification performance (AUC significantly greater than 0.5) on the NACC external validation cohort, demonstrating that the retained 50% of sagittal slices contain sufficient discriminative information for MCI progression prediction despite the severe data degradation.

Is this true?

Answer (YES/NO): YES